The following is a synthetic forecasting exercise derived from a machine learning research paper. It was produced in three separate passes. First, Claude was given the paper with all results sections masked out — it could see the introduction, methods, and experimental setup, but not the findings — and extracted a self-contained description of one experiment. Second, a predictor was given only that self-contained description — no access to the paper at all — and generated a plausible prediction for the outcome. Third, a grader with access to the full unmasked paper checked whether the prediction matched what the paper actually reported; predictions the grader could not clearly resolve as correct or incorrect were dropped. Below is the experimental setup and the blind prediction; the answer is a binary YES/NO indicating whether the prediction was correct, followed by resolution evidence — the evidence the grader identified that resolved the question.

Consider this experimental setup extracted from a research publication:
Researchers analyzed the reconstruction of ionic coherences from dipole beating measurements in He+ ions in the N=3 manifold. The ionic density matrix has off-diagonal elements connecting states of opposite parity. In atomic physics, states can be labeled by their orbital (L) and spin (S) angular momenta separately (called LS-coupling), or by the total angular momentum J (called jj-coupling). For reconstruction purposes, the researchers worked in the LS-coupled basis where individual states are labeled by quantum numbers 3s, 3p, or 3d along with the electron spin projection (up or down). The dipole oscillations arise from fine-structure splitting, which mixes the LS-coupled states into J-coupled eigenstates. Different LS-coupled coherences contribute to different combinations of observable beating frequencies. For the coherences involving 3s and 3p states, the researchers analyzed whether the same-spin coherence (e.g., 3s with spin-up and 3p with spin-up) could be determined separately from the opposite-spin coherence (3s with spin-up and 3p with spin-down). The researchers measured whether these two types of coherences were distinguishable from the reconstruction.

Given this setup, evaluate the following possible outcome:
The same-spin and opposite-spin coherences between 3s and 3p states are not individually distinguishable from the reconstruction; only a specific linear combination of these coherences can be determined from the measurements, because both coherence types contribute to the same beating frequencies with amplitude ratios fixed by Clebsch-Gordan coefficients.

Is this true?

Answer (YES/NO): NO